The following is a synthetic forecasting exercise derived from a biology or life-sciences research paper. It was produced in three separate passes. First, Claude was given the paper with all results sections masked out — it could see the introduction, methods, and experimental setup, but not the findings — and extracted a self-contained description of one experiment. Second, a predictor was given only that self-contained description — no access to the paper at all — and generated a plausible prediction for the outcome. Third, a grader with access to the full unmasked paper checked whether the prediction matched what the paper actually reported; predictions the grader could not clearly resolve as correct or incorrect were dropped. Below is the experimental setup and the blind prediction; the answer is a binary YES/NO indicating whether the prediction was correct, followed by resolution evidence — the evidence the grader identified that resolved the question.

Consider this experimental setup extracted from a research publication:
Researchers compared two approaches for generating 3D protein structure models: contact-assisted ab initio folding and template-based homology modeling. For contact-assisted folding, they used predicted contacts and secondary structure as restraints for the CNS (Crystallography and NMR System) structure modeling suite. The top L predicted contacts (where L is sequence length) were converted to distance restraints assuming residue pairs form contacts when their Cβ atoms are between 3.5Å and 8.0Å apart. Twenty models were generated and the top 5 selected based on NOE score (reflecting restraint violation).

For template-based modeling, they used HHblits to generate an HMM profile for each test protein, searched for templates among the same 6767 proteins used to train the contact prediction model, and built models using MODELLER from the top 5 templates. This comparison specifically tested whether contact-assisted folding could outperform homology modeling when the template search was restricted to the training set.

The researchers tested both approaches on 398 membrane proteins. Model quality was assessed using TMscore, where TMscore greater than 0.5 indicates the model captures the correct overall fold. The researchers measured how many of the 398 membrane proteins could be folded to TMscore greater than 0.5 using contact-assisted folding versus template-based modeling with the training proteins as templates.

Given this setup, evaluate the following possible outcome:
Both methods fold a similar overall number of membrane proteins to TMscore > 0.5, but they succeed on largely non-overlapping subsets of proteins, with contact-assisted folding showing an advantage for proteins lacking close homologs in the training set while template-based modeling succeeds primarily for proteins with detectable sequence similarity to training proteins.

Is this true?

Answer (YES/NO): NO